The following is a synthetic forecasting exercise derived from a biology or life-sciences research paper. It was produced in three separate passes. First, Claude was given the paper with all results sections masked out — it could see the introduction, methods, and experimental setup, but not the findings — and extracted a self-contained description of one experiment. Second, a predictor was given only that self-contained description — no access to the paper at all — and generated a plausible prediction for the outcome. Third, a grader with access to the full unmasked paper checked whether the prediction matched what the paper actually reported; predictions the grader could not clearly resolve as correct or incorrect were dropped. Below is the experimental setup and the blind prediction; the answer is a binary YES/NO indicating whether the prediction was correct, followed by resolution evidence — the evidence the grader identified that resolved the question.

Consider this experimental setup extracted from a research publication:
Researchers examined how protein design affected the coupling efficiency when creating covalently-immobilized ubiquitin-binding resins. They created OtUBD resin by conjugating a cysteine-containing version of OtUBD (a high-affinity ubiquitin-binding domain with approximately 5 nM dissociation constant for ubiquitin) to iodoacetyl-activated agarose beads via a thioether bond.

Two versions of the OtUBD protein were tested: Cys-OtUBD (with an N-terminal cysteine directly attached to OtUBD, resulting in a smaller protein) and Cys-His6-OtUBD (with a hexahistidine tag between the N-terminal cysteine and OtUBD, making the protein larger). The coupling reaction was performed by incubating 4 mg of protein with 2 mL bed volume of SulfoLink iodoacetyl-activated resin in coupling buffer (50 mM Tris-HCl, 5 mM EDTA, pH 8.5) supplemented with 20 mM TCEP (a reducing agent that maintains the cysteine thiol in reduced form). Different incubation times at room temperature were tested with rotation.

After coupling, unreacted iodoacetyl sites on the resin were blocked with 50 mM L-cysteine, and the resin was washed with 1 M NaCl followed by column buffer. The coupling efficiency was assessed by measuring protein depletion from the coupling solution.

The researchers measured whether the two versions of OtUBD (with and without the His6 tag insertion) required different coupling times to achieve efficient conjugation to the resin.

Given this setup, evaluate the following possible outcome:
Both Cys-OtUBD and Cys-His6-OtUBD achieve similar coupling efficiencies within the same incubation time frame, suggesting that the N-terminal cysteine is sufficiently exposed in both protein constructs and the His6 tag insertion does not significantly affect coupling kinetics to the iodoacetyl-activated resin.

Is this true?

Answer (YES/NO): NO